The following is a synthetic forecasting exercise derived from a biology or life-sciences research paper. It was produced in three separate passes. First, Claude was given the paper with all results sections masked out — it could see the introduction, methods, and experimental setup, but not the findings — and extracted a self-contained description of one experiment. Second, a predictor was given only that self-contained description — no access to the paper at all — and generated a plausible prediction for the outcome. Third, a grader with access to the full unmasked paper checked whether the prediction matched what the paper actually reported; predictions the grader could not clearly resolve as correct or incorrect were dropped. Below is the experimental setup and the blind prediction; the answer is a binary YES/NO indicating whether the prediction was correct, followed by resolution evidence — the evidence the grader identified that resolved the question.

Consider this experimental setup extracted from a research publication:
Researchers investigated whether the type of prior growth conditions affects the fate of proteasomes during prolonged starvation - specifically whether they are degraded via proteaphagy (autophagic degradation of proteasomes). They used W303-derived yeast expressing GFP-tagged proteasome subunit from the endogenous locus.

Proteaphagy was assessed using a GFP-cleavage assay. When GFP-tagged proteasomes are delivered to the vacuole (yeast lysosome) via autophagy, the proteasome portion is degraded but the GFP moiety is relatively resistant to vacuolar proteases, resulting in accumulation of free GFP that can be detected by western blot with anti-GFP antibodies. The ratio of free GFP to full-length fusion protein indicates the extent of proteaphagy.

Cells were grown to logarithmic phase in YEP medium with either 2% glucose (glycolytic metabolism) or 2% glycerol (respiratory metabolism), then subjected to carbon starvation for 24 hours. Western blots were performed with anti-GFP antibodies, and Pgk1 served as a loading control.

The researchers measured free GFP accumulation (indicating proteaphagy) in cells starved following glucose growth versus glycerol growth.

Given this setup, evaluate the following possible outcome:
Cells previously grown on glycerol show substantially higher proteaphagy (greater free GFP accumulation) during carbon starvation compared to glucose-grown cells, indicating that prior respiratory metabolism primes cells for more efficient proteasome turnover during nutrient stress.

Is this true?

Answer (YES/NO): NO